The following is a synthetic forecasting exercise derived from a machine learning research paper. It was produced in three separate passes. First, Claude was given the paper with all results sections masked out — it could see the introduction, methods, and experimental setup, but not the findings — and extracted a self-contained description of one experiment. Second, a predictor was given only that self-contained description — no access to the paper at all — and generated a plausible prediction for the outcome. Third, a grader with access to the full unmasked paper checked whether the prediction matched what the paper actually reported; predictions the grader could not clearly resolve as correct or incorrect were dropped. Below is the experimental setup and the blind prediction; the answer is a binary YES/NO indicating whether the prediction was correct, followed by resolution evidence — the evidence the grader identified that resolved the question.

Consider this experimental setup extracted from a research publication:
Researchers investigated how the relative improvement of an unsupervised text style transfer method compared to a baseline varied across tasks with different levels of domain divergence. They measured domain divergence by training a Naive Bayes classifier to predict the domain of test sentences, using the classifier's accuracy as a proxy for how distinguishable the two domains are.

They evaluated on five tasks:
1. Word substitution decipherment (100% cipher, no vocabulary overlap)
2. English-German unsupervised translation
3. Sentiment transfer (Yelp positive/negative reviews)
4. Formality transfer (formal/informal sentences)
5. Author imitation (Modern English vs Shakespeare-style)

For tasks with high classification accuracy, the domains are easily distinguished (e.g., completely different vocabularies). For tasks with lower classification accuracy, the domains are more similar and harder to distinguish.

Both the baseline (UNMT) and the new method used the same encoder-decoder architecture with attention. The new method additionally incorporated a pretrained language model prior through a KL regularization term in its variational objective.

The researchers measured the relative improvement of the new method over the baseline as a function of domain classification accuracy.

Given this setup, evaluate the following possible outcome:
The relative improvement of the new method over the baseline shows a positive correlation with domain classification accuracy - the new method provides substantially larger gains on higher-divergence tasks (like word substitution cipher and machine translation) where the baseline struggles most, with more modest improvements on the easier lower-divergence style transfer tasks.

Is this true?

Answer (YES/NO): NO